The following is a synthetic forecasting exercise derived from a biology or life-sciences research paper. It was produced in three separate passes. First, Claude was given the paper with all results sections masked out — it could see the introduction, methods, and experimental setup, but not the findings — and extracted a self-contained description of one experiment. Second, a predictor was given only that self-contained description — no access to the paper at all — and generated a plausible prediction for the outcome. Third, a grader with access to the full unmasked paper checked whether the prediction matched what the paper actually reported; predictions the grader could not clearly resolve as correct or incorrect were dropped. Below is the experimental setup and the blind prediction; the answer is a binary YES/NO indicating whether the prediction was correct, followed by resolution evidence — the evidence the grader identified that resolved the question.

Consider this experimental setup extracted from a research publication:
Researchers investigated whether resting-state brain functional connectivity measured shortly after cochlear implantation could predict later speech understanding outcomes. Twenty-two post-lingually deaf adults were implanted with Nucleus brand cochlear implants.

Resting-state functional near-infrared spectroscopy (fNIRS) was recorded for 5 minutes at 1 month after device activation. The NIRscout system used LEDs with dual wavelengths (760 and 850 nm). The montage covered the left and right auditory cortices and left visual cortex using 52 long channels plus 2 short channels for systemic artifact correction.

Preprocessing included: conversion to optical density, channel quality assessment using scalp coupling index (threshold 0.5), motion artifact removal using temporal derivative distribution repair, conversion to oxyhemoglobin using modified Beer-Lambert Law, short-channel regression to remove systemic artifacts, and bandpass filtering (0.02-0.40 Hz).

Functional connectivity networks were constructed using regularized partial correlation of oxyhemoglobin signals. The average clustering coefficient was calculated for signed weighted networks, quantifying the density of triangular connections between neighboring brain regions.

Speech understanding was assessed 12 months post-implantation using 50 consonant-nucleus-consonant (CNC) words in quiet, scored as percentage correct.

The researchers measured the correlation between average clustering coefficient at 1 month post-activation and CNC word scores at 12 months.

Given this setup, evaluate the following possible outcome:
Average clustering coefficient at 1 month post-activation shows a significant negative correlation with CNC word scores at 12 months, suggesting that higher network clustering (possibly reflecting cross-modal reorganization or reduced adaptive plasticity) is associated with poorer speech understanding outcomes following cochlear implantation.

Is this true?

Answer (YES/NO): NO